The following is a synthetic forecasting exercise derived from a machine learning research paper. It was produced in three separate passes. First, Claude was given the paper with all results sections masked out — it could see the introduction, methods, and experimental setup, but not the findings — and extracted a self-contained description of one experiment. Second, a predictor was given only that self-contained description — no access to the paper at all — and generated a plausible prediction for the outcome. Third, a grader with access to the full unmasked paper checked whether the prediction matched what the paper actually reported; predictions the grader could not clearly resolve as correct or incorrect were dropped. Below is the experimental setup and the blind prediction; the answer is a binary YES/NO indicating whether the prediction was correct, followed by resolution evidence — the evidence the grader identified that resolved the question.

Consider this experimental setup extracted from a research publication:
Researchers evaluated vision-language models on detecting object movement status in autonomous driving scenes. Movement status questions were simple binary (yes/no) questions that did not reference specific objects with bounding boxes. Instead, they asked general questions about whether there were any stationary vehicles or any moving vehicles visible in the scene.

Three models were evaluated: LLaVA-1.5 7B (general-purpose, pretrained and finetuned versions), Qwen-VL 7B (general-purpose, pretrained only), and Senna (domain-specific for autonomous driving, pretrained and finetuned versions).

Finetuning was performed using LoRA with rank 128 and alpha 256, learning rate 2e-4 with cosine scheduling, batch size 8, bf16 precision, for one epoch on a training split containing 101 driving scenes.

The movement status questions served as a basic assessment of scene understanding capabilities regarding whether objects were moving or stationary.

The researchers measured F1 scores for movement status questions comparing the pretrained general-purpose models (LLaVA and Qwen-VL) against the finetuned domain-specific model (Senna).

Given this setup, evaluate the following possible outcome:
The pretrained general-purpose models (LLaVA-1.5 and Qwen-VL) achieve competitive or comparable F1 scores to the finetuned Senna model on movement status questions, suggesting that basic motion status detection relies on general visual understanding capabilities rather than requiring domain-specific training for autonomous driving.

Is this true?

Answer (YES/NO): NO